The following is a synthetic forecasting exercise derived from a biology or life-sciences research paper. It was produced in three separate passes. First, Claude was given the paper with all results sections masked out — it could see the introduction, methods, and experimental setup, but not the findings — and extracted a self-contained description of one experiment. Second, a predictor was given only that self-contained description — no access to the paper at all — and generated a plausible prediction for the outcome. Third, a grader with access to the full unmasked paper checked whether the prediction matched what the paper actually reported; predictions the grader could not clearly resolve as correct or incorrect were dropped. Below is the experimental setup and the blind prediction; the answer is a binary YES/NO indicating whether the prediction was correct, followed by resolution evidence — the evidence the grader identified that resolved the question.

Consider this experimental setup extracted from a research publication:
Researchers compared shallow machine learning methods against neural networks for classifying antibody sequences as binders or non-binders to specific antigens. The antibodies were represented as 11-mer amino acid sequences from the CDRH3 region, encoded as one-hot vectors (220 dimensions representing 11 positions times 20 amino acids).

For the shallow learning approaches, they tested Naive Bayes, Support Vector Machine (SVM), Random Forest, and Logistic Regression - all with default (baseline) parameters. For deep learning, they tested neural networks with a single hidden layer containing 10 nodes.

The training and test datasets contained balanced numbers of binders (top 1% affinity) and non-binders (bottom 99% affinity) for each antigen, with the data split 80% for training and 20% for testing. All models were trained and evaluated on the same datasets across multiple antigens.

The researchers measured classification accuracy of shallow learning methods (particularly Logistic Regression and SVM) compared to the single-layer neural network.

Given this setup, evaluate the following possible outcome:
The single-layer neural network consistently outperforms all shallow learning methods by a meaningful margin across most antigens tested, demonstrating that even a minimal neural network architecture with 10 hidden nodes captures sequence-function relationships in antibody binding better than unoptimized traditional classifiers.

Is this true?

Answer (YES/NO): YES